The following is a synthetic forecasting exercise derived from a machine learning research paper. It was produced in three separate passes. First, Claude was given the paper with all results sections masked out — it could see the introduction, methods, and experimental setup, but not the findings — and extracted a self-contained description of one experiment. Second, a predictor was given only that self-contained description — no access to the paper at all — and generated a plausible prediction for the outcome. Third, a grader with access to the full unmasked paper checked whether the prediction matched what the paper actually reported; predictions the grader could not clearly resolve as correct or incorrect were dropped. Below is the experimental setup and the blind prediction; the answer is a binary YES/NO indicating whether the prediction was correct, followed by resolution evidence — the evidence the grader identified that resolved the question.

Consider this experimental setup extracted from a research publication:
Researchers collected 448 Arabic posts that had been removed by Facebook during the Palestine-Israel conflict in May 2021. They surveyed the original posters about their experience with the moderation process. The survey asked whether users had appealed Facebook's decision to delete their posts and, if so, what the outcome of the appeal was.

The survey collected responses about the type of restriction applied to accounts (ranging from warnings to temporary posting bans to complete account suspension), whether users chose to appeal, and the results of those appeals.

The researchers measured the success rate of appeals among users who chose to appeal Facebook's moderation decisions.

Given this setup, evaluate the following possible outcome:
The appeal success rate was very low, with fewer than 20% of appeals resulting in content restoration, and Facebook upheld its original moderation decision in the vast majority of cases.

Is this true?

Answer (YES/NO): YES